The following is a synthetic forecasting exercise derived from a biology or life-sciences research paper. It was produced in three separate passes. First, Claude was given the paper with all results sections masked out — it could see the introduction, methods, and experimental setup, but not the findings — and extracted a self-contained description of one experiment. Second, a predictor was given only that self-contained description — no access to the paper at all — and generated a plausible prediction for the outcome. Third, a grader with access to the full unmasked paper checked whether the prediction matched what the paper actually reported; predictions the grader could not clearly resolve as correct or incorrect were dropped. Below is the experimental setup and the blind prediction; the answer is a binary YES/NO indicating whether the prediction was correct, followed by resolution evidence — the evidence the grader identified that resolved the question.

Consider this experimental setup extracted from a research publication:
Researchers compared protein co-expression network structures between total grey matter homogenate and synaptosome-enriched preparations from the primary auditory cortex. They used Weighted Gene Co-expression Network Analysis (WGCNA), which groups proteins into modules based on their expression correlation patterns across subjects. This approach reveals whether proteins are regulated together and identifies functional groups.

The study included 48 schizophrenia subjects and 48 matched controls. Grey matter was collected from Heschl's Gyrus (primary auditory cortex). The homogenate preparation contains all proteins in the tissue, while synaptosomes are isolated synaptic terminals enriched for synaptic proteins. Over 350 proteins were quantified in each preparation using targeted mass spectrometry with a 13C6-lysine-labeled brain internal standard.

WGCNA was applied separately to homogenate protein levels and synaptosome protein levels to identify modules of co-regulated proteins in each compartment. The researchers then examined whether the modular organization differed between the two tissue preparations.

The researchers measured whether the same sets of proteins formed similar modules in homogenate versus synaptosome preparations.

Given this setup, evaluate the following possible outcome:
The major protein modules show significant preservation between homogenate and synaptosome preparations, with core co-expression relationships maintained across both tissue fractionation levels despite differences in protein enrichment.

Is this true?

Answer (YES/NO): NO